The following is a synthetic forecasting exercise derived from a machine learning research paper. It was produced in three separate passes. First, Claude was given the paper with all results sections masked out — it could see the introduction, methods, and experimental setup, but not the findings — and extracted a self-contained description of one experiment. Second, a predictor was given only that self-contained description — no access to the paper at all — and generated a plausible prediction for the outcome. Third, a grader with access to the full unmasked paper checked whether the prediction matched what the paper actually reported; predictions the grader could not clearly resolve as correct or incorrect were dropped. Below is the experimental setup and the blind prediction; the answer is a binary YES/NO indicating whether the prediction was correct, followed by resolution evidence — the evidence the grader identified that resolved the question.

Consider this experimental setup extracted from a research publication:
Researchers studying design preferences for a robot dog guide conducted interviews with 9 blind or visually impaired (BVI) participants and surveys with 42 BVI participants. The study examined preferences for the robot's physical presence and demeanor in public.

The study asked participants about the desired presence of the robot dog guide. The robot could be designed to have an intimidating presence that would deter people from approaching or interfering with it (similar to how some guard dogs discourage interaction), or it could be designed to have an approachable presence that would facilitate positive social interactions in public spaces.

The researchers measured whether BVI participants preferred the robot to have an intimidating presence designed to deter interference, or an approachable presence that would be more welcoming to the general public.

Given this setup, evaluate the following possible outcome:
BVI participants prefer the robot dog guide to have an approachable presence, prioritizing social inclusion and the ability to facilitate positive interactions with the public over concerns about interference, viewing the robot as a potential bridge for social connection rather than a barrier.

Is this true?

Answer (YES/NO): NO